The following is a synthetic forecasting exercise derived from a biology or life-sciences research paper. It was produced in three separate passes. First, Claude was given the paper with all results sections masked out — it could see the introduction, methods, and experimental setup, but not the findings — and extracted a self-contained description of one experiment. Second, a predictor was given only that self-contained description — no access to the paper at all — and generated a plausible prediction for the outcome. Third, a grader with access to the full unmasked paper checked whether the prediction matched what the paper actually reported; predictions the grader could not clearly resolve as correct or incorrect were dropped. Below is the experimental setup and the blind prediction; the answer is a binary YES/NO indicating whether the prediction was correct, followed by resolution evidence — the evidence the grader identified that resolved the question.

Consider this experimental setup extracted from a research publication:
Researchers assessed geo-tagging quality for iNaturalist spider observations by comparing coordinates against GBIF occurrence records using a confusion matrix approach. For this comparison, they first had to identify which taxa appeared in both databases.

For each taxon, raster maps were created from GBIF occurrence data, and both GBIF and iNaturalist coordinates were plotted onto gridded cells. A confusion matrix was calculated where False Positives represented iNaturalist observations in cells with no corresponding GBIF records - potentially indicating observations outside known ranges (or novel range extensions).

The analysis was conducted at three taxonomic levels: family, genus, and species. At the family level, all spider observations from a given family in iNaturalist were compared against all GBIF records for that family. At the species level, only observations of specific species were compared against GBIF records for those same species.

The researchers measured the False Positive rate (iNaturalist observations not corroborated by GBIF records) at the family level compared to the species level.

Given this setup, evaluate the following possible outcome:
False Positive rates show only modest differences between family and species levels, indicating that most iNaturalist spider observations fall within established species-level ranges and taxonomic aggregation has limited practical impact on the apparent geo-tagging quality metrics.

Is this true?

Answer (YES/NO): YES